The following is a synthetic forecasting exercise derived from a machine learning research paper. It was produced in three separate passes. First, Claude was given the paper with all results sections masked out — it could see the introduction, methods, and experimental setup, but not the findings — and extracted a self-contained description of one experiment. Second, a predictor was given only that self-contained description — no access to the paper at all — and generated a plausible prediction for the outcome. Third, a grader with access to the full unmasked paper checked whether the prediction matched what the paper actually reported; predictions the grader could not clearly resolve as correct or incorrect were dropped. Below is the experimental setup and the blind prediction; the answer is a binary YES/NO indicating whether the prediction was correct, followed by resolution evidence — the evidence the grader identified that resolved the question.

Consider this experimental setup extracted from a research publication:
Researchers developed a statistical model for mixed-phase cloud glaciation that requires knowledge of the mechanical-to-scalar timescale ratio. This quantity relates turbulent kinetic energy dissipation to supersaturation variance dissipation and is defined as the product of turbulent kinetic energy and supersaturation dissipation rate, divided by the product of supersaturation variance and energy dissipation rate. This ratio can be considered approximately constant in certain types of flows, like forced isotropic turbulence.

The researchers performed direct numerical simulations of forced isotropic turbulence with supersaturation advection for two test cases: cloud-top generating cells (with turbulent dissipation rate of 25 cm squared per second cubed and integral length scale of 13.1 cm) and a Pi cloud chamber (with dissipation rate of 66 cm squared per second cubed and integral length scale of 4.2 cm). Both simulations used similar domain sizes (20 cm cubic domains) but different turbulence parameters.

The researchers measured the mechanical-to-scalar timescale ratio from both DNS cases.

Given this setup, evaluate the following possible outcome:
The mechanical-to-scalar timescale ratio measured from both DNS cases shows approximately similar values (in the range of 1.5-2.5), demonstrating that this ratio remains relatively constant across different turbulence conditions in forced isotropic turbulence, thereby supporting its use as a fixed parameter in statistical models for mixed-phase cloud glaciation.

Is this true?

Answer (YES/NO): NO